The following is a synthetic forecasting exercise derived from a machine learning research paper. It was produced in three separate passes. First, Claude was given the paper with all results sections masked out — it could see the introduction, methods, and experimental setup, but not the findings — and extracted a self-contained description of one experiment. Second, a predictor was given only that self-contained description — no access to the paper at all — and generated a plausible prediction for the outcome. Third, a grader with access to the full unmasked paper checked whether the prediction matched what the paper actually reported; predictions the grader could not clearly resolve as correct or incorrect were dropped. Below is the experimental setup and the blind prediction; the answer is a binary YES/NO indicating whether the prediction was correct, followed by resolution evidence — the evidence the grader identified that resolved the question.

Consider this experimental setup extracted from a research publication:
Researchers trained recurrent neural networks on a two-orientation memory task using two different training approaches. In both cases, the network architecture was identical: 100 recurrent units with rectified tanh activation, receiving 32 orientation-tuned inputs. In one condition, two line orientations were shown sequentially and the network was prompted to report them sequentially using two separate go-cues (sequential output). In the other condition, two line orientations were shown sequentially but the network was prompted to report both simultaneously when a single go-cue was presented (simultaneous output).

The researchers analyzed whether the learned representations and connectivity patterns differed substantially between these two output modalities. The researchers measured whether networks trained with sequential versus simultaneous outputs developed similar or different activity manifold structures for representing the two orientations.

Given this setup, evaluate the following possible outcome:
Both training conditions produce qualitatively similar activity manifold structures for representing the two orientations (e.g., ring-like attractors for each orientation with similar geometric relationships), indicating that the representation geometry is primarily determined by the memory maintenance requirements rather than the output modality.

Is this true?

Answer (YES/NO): YES